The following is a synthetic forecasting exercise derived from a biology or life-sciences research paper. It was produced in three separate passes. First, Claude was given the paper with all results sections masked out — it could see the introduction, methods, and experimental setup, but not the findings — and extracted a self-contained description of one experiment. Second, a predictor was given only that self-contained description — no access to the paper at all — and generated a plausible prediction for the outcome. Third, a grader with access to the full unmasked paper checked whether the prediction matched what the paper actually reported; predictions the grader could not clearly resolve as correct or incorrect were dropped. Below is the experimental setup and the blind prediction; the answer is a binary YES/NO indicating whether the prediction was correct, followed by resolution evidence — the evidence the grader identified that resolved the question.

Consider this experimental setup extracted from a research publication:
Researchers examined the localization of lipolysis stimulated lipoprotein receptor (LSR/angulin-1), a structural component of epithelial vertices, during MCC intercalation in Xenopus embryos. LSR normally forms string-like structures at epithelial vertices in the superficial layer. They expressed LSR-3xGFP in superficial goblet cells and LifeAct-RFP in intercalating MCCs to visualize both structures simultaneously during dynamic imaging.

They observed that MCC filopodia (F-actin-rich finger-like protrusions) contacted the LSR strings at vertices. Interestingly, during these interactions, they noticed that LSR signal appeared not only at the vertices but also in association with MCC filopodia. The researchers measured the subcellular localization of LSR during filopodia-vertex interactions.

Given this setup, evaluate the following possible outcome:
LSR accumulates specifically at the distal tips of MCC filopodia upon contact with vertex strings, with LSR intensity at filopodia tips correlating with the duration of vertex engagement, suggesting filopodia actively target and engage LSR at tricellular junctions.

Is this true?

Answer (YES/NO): NO